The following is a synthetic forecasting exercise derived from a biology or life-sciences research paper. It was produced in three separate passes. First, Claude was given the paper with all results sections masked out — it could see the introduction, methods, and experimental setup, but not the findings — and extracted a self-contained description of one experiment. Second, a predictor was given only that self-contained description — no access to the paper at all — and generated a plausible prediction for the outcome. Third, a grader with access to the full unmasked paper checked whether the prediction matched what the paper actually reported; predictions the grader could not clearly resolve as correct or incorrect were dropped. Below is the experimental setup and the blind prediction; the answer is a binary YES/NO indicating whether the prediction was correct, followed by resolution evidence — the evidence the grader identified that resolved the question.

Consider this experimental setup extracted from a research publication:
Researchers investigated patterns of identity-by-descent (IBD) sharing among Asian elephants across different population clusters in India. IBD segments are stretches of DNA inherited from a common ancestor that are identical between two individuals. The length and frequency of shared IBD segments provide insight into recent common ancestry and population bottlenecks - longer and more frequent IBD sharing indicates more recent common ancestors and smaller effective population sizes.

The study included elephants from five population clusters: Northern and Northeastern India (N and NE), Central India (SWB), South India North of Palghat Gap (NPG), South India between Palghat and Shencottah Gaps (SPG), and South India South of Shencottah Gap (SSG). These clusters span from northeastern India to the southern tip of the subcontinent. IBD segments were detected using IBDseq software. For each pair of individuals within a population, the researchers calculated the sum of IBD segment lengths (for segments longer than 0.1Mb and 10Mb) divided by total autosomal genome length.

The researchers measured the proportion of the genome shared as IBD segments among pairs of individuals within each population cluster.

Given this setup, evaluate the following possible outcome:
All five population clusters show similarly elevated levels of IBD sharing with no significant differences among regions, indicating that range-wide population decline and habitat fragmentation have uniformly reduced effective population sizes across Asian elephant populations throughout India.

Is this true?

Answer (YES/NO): NO